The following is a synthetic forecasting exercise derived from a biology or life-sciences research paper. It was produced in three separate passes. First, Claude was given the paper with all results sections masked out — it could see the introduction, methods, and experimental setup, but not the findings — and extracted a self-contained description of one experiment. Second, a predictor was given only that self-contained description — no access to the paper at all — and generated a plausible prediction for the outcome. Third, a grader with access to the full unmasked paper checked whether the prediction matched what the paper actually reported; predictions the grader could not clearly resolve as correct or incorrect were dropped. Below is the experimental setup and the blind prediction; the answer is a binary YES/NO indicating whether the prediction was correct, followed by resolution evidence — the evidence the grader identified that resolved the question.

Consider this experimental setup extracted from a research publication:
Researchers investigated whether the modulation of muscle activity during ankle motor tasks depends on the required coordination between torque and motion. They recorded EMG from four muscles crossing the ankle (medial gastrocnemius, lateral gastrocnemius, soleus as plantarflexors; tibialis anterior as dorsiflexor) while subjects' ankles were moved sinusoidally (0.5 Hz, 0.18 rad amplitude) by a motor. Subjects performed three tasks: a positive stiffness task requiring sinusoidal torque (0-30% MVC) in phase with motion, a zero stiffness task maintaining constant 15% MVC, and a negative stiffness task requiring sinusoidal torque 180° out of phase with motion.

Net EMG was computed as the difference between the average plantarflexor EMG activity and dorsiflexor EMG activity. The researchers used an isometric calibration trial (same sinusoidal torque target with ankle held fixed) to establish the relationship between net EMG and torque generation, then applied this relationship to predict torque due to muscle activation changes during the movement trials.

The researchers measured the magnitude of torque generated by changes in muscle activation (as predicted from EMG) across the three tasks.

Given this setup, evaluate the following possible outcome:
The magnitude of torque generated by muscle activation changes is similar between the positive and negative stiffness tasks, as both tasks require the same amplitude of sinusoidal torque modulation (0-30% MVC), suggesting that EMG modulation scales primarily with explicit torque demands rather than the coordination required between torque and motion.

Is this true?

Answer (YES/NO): NO